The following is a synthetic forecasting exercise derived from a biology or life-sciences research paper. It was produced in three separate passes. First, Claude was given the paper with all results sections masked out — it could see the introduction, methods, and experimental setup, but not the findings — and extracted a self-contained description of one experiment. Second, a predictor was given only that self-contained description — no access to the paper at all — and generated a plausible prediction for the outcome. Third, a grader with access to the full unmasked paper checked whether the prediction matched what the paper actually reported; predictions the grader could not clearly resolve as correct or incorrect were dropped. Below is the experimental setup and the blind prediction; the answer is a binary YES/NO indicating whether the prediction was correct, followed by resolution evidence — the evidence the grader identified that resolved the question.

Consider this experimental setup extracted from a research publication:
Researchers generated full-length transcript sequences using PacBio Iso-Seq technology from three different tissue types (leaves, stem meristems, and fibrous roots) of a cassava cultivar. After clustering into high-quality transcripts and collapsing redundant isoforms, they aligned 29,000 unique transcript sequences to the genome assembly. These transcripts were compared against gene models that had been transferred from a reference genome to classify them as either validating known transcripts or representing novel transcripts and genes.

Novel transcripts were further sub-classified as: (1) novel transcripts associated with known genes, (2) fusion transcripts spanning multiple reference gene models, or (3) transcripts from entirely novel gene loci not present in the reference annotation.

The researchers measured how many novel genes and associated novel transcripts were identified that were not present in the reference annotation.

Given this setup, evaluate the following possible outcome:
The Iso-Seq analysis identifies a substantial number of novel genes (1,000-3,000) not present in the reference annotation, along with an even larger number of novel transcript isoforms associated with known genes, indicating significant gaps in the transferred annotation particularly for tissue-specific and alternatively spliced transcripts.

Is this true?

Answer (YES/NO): NO